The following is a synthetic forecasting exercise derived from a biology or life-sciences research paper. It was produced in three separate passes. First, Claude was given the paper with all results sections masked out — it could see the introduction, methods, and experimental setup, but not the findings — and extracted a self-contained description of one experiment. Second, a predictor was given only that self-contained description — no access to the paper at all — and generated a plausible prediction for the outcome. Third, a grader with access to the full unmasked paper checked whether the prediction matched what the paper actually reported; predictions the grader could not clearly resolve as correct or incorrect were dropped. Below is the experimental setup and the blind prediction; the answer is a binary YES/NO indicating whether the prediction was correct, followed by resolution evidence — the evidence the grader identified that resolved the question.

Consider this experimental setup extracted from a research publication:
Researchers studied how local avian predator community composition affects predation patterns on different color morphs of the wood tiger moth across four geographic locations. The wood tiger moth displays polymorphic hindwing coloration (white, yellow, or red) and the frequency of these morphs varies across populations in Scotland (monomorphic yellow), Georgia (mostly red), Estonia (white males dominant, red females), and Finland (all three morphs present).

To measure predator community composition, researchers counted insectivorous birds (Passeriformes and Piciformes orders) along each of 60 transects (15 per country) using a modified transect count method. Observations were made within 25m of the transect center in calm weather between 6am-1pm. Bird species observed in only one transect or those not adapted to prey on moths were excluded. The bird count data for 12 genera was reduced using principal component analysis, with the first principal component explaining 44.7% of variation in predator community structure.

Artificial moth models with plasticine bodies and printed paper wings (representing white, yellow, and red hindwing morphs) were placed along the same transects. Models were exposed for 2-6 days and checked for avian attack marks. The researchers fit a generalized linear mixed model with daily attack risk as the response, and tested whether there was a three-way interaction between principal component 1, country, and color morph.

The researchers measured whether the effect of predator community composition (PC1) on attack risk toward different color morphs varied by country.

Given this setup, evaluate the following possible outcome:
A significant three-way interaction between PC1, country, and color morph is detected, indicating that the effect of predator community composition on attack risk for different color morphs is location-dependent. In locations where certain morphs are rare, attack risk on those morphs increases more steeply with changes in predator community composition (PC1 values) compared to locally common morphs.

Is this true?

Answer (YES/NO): YES